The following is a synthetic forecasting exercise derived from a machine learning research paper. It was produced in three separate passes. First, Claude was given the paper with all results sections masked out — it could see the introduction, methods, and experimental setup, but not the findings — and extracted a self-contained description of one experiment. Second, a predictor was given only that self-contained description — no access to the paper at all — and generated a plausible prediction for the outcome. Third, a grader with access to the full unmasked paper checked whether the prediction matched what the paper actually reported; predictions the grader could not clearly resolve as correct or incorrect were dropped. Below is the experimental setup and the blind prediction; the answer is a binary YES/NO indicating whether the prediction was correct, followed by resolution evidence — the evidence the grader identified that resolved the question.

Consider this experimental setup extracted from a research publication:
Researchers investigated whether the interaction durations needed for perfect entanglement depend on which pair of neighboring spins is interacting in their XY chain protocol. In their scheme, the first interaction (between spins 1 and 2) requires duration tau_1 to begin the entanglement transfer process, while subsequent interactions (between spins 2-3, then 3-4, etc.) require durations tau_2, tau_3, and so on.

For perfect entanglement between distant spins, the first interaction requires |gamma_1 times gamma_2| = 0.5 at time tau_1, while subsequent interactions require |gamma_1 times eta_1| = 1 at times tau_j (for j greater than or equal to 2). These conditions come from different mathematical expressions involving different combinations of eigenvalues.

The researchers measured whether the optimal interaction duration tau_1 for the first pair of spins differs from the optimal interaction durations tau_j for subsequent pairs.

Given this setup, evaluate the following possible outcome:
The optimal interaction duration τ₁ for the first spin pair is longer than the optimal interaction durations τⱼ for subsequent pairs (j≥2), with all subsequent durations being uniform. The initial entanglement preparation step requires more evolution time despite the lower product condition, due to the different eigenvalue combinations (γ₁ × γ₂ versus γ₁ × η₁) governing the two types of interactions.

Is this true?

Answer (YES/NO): NO